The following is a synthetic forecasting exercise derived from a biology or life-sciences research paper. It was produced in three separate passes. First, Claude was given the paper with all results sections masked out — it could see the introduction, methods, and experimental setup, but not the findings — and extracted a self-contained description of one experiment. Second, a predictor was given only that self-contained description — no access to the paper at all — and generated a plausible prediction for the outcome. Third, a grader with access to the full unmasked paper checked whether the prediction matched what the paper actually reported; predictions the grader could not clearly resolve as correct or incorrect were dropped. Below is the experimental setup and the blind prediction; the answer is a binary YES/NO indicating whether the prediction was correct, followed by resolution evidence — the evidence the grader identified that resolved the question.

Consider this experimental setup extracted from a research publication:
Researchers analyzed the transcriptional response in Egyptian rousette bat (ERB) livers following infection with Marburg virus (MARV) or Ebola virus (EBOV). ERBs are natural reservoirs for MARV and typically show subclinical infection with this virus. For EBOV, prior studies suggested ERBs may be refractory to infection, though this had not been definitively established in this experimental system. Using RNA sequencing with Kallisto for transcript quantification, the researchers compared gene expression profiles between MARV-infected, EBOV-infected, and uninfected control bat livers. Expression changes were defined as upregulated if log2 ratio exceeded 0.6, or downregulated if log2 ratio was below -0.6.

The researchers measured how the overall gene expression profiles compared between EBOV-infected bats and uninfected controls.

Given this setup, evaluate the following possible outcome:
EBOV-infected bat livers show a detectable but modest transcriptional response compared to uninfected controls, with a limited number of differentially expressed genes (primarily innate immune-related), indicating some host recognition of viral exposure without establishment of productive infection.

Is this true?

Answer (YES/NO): NO